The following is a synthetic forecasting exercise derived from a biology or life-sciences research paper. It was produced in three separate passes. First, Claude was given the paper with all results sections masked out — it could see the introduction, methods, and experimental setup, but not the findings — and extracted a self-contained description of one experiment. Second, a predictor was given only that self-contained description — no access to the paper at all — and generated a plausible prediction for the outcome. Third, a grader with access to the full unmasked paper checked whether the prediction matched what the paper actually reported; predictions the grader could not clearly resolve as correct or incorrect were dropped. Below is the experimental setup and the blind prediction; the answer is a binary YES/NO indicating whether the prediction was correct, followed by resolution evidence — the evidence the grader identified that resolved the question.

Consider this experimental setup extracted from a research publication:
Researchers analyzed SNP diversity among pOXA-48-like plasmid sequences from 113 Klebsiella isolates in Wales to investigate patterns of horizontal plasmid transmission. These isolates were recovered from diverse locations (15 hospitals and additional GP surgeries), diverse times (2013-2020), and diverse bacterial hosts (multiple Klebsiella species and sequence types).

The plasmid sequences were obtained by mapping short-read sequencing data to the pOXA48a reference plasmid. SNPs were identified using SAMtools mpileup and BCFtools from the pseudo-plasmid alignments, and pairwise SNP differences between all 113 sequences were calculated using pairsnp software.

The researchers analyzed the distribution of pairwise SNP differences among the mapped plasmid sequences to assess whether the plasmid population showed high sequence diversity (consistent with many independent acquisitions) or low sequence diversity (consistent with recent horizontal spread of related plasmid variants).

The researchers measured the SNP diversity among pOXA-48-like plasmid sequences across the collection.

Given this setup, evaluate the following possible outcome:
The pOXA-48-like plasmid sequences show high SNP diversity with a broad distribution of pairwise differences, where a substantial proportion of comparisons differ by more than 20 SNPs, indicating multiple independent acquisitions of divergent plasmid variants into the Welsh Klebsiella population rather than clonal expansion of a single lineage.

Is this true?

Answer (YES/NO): NO